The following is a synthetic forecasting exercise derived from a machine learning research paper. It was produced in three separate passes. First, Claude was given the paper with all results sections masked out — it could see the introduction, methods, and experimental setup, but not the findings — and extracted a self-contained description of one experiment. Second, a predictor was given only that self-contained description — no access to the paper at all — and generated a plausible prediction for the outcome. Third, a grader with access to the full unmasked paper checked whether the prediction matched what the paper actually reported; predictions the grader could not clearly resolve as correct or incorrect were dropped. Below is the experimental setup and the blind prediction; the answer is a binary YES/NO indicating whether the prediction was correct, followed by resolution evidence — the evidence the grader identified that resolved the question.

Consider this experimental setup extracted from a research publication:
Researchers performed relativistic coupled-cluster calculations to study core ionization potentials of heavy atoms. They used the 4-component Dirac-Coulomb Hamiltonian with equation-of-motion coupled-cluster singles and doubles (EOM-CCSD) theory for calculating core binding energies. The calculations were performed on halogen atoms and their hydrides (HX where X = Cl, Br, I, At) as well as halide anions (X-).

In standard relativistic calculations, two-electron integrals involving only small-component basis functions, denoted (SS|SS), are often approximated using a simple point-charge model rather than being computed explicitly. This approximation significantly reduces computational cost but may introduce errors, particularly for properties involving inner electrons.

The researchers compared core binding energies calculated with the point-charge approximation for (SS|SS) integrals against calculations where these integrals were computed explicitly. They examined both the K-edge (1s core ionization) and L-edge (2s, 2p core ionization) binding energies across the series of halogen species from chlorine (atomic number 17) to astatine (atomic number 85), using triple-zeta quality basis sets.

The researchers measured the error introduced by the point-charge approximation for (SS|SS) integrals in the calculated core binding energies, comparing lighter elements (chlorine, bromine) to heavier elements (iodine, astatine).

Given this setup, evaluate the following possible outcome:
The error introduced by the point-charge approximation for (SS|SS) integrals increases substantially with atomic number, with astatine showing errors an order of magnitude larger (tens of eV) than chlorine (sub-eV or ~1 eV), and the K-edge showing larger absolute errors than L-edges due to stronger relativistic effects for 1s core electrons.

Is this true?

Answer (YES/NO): YES